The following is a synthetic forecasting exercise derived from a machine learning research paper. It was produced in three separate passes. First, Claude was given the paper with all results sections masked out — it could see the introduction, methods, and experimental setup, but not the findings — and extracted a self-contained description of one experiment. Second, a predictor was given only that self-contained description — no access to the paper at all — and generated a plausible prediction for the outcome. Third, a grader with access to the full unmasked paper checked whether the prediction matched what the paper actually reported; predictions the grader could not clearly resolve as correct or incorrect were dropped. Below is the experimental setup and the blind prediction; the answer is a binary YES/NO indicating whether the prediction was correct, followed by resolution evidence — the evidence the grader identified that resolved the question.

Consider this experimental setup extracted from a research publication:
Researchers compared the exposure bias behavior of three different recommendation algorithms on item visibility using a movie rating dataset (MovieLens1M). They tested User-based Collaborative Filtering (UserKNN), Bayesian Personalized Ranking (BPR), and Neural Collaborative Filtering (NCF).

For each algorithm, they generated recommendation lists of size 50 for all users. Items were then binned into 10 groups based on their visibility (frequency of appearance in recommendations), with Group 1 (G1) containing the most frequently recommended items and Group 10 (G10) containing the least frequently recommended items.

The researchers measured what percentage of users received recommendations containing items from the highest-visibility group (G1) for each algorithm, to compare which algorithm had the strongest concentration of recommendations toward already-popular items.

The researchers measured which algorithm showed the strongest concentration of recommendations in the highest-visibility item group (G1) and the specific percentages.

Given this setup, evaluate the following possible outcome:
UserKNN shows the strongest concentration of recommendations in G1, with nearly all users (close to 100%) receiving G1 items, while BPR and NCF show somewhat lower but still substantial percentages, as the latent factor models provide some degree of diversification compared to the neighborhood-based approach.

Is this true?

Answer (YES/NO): NO